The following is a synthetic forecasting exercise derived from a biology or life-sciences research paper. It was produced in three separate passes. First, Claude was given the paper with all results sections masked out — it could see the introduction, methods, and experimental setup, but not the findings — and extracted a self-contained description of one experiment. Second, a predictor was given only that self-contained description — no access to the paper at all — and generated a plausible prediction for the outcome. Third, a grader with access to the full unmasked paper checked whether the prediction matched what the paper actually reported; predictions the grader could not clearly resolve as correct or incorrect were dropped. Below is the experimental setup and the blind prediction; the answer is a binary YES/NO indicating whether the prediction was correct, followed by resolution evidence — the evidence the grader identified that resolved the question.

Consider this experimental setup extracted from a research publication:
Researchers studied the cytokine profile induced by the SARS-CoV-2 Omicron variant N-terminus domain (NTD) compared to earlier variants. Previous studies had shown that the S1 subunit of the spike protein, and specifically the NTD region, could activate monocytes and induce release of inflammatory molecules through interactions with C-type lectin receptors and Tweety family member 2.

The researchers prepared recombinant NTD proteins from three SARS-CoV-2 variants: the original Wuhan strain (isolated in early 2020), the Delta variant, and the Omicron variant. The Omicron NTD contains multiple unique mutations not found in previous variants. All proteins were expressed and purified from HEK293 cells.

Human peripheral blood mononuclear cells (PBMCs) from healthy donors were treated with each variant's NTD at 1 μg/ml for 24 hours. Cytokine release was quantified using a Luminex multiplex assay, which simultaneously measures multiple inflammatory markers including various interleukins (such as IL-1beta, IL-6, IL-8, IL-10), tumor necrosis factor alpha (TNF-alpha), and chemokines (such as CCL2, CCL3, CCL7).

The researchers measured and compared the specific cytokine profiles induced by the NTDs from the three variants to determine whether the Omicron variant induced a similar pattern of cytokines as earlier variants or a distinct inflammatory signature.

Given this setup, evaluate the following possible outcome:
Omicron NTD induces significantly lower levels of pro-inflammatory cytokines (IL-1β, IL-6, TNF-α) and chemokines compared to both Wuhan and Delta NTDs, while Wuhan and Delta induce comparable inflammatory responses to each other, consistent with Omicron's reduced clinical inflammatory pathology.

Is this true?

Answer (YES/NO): NO